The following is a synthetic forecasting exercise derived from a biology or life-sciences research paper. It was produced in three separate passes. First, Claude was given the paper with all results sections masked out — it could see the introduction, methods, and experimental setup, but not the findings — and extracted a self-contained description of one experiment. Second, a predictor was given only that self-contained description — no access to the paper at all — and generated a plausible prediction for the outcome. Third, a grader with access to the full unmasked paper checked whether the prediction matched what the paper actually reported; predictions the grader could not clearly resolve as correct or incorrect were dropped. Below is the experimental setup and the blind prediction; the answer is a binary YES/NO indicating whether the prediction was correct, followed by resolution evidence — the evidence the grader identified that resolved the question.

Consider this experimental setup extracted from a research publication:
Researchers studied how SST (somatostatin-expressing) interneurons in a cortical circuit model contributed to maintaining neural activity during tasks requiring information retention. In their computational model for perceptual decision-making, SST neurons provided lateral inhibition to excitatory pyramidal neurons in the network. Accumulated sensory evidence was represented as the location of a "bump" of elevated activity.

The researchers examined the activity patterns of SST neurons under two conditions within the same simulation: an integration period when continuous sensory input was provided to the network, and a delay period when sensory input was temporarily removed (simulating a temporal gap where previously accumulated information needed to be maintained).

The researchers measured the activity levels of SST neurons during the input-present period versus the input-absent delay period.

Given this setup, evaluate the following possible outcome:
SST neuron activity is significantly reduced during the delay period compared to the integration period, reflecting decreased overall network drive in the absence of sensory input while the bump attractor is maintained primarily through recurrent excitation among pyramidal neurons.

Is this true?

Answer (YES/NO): NO